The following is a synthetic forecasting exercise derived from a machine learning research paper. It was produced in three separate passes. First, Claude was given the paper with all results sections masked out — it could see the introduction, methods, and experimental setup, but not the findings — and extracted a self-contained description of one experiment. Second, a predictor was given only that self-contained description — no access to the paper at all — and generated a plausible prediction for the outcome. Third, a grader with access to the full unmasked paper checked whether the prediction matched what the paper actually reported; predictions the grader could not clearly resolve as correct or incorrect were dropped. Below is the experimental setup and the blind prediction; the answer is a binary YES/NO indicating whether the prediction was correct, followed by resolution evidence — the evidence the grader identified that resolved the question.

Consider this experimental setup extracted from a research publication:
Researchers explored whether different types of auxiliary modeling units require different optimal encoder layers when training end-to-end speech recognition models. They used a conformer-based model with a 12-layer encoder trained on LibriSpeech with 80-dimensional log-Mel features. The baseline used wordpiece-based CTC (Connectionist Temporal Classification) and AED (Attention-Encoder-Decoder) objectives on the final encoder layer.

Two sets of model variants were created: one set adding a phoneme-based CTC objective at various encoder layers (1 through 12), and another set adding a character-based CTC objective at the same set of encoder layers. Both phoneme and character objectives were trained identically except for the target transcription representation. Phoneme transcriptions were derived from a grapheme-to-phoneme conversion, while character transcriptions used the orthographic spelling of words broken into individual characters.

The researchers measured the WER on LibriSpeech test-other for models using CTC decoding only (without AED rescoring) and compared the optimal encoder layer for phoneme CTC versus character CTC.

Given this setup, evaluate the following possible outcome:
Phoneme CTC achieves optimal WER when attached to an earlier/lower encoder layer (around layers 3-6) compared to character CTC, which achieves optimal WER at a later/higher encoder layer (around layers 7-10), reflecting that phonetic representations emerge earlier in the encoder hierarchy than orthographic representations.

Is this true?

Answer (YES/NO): YES